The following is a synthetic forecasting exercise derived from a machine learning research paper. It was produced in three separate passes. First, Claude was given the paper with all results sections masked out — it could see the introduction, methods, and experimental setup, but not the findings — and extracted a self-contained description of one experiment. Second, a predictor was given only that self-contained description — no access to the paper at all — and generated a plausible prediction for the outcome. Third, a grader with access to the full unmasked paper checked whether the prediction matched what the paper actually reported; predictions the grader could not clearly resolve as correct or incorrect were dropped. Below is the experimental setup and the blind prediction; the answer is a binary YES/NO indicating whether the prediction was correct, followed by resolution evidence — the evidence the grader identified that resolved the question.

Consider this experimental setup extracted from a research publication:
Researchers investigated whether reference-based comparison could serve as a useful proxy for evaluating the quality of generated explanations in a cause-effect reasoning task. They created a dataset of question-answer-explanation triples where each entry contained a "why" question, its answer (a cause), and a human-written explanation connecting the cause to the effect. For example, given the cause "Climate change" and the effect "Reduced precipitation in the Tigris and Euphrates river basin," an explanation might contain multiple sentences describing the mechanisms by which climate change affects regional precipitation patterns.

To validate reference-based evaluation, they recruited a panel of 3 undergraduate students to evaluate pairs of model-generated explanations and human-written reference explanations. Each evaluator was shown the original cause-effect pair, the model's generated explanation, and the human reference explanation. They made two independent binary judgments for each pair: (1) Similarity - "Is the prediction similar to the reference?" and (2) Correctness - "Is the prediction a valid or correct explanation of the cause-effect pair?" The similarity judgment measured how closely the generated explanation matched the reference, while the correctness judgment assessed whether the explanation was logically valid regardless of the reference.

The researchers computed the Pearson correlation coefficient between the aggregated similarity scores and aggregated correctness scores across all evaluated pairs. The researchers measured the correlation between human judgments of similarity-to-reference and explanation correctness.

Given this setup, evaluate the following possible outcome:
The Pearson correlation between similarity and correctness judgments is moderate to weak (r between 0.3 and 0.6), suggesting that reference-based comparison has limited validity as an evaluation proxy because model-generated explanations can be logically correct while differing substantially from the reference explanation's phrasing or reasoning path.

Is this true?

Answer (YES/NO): NO